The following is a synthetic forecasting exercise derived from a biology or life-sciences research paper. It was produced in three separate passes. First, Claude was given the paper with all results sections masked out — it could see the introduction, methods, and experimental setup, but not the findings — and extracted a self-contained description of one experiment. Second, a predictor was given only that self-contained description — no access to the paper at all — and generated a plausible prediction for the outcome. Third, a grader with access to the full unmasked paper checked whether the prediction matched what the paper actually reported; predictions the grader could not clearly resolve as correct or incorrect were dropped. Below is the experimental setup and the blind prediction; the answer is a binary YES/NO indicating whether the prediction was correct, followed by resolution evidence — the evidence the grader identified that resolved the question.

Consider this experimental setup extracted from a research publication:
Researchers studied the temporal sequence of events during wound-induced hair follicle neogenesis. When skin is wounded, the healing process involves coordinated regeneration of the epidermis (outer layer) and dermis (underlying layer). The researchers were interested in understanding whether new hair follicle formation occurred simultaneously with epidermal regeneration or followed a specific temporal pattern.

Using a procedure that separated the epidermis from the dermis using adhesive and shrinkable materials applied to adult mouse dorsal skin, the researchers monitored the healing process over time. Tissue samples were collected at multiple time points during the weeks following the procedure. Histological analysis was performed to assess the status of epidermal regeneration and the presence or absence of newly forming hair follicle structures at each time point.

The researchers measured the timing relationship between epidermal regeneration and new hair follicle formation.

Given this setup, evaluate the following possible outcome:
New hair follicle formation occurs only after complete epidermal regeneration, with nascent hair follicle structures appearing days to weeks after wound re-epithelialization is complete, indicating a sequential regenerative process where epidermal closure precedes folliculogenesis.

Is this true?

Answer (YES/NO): NO